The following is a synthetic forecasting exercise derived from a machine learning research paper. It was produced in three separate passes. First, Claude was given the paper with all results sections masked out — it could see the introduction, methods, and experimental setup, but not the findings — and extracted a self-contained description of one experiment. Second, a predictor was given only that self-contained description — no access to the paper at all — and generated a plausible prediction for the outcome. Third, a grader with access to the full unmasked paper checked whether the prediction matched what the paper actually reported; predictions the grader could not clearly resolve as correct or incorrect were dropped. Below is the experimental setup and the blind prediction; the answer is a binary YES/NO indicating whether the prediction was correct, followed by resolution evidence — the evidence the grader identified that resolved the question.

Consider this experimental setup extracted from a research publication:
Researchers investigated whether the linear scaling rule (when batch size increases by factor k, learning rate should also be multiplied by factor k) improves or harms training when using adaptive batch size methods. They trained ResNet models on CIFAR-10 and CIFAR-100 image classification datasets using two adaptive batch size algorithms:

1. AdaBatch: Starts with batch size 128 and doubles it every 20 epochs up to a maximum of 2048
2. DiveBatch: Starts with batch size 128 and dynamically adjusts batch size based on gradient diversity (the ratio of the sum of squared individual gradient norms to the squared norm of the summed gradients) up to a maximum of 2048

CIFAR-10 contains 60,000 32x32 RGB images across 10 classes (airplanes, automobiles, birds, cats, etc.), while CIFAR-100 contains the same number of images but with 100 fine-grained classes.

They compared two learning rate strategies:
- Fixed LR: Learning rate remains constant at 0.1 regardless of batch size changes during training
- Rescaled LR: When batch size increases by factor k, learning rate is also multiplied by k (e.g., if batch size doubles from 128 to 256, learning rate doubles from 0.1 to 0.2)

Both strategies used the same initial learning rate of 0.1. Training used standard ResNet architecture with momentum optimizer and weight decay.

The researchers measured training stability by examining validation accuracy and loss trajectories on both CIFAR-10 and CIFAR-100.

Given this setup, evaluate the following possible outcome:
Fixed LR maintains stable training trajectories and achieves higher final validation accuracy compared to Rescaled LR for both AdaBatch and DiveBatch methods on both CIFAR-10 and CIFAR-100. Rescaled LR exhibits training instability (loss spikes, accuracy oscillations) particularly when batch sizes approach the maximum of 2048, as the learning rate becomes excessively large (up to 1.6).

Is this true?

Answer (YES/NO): NO